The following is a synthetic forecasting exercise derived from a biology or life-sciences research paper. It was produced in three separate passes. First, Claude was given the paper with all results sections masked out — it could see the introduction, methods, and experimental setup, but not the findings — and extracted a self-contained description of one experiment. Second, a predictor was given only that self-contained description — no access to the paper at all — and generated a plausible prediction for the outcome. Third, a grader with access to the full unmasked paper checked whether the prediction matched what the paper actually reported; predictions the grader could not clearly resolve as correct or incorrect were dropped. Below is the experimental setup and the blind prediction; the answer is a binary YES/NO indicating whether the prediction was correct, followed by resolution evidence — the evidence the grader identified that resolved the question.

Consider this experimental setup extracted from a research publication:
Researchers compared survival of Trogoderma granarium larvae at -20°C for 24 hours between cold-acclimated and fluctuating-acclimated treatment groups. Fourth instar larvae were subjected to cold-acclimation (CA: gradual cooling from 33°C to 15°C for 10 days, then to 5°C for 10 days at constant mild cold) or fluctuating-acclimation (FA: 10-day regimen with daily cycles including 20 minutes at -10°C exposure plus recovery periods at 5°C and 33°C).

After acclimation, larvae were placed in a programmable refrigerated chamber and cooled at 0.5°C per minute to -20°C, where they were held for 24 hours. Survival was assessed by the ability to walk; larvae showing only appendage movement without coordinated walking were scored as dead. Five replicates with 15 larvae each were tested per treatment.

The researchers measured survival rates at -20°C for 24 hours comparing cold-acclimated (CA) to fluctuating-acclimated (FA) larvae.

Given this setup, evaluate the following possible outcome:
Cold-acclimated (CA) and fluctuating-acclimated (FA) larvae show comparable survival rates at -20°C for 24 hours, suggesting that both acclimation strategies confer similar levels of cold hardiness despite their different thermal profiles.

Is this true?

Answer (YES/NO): NO